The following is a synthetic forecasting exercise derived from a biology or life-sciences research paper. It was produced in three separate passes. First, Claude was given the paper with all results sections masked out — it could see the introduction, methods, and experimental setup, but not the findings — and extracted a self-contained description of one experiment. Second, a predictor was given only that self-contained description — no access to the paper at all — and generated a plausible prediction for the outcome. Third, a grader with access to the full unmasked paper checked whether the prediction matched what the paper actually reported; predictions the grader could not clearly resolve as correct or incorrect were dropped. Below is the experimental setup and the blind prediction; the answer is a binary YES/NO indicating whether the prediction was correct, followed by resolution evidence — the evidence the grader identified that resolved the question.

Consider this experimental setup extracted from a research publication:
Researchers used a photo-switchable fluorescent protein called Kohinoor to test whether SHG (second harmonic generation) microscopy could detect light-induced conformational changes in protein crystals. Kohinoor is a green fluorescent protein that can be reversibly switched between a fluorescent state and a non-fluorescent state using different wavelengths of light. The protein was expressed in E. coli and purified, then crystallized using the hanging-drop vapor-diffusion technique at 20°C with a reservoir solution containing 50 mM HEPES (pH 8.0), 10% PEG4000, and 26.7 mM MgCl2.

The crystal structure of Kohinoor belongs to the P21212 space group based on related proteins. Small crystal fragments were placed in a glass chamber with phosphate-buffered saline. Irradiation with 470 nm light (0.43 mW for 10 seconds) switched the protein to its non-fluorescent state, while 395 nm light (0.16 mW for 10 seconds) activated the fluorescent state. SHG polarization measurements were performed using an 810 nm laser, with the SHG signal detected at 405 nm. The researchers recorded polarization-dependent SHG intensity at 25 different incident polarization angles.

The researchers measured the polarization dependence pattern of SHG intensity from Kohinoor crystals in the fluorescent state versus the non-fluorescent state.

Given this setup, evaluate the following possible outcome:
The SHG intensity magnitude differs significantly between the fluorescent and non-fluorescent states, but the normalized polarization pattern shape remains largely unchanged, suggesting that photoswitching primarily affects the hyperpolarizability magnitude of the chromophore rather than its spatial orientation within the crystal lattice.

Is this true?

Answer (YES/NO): NO